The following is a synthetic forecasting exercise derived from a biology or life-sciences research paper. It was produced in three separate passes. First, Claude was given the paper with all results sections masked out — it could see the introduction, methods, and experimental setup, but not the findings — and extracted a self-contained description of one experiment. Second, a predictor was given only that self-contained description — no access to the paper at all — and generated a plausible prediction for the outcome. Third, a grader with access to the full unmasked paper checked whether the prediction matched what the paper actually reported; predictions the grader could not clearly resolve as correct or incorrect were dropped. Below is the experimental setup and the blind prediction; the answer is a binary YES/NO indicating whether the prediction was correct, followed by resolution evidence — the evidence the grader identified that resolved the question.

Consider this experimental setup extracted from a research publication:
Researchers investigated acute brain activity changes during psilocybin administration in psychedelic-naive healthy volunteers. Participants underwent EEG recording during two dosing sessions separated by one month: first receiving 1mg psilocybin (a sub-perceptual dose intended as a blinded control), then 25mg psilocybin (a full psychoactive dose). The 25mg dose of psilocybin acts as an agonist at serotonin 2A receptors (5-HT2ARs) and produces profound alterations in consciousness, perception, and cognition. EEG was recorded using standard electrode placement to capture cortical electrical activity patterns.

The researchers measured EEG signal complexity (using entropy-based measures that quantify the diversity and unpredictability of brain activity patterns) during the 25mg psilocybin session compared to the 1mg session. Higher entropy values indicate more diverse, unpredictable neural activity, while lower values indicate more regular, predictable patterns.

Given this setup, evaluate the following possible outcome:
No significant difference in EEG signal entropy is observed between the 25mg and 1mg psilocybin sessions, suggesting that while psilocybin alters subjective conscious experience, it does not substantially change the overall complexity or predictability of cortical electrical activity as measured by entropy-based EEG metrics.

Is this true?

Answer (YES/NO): NO